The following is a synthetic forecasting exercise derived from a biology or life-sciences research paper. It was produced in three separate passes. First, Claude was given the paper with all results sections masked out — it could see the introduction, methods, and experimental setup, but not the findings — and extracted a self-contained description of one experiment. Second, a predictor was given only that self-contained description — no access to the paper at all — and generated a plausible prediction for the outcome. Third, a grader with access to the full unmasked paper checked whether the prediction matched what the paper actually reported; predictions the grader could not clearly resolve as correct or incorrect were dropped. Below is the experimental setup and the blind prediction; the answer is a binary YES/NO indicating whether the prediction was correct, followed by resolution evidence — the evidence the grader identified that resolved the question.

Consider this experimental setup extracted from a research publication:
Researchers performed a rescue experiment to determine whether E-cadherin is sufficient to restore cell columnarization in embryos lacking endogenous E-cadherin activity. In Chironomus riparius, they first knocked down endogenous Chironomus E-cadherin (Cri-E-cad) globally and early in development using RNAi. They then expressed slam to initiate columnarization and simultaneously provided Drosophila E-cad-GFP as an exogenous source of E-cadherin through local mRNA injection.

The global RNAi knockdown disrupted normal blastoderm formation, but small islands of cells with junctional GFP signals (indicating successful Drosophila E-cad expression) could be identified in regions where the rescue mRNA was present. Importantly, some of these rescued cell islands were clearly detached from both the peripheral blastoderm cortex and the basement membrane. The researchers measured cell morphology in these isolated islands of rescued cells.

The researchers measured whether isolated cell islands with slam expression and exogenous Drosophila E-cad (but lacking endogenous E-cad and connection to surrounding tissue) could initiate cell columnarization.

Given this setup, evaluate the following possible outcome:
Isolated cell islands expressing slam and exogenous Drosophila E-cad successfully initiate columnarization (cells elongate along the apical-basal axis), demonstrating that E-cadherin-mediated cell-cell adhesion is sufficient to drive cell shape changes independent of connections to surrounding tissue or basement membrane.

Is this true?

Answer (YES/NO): YES